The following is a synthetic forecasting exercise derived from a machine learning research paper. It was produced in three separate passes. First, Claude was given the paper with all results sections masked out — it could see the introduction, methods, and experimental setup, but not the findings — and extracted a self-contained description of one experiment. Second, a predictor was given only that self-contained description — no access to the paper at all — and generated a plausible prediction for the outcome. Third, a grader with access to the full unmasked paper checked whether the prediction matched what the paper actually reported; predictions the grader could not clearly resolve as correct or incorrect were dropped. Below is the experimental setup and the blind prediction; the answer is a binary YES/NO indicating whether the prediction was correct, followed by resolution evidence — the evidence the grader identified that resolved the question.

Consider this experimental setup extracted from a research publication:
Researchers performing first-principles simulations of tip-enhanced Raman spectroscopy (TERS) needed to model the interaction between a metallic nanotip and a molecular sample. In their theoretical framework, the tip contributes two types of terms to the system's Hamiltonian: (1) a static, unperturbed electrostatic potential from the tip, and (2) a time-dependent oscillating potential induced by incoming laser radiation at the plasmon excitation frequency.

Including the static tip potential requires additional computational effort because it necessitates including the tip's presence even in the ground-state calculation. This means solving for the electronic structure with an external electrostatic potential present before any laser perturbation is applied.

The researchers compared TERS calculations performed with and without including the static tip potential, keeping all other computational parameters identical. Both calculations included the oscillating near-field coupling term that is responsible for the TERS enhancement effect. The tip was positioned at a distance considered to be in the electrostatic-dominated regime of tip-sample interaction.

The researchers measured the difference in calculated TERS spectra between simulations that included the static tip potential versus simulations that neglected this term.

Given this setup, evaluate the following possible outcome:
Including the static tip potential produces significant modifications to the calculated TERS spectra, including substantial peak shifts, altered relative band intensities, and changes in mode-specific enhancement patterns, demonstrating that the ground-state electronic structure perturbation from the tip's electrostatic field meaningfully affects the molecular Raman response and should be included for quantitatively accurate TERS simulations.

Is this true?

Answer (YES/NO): NO